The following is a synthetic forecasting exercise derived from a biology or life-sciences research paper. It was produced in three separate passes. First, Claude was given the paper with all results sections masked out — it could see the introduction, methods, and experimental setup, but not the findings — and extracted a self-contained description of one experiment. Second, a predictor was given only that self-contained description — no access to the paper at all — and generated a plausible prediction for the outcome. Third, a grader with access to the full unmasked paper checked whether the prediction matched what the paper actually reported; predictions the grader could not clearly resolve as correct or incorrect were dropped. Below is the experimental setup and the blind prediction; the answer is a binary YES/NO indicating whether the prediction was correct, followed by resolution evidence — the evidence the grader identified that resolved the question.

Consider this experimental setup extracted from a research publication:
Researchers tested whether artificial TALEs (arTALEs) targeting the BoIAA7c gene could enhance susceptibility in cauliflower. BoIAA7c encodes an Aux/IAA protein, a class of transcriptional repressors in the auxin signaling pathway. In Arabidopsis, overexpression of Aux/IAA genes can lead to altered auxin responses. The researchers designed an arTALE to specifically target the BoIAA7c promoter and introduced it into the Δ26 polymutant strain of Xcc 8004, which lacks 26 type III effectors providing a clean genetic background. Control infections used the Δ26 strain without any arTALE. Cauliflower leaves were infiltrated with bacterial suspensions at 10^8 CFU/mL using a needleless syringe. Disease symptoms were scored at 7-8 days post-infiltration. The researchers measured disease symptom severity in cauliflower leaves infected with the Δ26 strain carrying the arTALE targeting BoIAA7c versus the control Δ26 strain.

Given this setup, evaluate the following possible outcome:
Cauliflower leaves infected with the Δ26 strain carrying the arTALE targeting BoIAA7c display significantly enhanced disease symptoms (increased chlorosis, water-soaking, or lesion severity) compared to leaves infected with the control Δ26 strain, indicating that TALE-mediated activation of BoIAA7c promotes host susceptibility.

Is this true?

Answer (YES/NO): YES